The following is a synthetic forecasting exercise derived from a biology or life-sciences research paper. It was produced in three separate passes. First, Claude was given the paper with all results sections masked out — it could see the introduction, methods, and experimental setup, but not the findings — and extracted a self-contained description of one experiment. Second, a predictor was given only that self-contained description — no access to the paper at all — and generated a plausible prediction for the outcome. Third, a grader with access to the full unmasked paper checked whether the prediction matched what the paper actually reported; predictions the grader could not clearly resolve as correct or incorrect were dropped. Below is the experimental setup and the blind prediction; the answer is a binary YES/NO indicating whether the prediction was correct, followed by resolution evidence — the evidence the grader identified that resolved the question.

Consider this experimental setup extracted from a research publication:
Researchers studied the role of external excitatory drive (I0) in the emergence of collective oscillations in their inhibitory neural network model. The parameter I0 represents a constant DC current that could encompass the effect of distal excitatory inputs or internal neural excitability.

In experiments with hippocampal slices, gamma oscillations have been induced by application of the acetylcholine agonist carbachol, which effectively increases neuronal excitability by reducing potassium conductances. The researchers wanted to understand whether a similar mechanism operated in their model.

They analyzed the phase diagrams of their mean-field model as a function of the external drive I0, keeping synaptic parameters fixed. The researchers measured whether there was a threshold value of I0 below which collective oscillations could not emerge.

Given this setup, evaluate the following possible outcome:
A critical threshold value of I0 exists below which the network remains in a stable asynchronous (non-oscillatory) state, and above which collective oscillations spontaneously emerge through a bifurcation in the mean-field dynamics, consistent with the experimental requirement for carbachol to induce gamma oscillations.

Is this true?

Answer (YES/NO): YES